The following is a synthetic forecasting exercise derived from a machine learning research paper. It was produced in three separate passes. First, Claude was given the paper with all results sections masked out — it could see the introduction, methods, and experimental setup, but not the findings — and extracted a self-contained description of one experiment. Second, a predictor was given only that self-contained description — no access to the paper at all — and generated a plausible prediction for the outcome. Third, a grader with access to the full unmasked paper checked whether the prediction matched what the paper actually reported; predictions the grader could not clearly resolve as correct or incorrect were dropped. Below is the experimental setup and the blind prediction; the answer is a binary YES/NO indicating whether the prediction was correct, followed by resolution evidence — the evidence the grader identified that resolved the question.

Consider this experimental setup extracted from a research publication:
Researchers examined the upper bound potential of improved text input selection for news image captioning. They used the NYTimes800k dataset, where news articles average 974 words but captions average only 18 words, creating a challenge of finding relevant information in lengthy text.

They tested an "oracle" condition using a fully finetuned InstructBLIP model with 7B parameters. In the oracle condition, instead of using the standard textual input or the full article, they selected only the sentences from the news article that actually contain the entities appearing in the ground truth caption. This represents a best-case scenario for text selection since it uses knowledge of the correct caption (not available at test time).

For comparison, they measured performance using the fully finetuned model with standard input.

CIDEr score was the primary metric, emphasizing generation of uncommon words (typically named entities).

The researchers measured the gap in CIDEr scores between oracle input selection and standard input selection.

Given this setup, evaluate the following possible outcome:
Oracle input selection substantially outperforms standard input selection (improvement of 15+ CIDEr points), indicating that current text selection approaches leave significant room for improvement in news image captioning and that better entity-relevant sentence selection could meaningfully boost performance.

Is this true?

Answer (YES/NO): NO